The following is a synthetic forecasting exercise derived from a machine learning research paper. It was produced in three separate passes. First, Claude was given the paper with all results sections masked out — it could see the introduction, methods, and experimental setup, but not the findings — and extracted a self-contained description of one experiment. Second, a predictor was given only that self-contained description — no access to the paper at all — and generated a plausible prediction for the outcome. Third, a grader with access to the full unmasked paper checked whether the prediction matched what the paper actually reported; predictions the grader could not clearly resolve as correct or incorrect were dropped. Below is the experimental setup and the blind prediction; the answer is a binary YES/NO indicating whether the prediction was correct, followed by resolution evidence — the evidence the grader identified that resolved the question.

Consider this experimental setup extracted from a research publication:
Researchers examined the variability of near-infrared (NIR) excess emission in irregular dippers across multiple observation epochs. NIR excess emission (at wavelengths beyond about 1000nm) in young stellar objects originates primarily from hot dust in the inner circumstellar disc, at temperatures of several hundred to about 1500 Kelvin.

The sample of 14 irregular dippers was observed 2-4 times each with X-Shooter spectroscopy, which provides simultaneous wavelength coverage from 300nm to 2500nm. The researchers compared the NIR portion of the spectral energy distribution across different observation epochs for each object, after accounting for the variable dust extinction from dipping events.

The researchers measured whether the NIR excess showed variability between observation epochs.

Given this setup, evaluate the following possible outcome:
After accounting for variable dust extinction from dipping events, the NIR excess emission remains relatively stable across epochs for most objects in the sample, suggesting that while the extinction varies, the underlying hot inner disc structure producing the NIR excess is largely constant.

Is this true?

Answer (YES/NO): YES